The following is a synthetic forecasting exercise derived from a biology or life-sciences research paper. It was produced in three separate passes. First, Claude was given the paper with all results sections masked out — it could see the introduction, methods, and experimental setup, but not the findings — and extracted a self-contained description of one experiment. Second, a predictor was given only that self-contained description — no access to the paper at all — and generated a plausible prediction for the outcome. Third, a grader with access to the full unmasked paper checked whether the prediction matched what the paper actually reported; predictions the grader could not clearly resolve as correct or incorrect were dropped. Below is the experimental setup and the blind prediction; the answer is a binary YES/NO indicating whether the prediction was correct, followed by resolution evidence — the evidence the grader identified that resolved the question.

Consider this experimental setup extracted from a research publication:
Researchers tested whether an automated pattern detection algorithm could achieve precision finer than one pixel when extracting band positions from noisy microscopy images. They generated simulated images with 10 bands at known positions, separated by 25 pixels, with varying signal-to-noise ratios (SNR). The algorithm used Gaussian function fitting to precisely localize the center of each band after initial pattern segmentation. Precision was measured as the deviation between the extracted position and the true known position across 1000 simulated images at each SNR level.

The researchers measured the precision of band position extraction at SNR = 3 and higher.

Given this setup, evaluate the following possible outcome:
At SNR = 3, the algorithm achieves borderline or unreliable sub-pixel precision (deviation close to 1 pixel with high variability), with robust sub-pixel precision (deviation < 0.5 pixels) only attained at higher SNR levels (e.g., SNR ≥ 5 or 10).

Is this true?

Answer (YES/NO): NO